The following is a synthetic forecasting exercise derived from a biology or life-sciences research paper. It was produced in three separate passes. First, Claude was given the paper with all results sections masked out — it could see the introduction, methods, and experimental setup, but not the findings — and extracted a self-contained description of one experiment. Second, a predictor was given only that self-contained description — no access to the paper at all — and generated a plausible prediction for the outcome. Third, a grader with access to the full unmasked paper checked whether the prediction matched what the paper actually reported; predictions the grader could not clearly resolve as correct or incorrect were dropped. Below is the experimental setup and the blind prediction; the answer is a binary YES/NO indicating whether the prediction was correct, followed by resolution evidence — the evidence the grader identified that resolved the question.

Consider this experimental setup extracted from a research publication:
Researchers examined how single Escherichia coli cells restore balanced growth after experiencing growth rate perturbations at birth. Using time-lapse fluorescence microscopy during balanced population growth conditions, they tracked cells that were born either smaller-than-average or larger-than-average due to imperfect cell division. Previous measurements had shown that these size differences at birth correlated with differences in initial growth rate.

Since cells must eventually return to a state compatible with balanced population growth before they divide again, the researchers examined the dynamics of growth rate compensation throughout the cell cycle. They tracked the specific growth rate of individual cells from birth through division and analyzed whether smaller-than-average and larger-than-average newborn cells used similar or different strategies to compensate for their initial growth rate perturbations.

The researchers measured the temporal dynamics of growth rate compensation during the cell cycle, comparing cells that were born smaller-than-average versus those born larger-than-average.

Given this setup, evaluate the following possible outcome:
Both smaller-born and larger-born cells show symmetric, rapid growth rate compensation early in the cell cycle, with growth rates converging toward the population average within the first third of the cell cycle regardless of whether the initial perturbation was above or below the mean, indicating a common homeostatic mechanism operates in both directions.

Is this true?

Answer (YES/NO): NO